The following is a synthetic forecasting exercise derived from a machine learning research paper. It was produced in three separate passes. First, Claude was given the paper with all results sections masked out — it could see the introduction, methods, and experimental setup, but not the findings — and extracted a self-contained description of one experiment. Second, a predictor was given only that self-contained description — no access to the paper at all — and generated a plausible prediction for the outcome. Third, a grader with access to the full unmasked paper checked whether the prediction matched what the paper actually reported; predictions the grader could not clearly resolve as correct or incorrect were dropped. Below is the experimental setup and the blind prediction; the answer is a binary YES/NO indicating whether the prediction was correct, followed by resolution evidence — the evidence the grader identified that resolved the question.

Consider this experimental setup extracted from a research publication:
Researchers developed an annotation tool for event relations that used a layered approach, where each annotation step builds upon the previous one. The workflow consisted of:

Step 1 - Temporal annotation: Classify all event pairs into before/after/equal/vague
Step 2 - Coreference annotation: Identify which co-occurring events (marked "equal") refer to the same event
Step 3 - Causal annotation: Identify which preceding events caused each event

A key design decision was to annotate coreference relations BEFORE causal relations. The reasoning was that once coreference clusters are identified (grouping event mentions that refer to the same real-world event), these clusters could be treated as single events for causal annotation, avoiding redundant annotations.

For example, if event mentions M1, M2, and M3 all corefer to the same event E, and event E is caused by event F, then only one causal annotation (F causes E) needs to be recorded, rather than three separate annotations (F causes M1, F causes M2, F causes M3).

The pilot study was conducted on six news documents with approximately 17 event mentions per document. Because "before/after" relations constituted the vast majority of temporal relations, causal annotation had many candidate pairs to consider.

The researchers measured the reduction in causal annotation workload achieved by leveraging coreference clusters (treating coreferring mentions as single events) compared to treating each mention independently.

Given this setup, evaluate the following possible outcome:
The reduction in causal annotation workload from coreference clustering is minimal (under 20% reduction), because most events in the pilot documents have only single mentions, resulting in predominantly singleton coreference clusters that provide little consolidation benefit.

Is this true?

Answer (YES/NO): NO